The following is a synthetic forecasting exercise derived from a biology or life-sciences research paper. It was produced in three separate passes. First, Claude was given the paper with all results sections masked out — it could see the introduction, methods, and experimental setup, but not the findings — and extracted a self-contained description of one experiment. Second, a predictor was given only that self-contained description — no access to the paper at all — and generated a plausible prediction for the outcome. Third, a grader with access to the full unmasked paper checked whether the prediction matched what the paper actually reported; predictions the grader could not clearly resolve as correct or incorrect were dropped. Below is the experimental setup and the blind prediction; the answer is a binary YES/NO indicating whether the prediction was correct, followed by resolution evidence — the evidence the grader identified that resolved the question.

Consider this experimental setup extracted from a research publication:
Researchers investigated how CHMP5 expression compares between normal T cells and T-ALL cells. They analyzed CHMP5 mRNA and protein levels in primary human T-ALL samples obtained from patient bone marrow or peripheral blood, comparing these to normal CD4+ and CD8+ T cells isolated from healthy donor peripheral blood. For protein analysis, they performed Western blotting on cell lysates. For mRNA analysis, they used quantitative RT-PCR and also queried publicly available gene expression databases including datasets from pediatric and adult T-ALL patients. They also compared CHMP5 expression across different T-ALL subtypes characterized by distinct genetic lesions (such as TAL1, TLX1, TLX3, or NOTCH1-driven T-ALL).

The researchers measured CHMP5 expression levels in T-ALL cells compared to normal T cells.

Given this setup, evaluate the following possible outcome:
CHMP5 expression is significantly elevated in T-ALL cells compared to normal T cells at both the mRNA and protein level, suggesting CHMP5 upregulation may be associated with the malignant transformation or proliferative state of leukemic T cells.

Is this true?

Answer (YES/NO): YES